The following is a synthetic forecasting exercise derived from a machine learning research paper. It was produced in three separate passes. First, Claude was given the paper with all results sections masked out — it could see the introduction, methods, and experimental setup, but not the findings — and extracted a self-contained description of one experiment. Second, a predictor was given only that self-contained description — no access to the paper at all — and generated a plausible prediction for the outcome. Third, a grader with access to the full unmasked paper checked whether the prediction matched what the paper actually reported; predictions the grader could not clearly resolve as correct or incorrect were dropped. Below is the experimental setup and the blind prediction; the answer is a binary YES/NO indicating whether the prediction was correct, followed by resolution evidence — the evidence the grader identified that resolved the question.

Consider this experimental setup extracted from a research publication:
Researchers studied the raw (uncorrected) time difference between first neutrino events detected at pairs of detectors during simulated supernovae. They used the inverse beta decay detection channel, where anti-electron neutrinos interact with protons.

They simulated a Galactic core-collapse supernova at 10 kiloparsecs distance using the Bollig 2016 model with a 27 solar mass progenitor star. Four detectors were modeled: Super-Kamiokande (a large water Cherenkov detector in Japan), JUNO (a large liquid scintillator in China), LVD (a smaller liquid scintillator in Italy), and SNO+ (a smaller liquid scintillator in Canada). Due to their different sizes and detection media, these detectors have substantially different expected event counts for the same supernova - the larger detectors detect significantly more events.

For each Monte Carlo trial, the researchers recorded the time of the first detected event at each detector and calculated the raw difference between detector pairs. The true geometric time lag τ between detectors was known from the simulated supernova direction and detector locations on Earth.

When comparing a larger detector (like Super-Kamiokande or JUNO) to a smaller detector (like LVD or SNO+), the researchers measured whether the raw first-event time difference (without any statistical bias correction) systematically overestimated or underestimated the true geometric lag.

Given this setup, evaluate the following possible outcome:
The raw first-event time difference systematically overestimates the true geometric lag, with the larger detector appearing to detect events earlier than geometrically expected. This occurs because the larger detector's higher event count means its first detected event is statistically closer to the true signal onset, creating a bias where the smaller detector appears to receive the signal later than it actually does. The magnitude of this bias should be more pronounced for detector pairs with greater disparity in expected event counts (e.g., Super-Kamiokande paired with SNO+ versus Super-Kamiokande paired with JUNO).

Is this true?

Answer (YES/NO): NO